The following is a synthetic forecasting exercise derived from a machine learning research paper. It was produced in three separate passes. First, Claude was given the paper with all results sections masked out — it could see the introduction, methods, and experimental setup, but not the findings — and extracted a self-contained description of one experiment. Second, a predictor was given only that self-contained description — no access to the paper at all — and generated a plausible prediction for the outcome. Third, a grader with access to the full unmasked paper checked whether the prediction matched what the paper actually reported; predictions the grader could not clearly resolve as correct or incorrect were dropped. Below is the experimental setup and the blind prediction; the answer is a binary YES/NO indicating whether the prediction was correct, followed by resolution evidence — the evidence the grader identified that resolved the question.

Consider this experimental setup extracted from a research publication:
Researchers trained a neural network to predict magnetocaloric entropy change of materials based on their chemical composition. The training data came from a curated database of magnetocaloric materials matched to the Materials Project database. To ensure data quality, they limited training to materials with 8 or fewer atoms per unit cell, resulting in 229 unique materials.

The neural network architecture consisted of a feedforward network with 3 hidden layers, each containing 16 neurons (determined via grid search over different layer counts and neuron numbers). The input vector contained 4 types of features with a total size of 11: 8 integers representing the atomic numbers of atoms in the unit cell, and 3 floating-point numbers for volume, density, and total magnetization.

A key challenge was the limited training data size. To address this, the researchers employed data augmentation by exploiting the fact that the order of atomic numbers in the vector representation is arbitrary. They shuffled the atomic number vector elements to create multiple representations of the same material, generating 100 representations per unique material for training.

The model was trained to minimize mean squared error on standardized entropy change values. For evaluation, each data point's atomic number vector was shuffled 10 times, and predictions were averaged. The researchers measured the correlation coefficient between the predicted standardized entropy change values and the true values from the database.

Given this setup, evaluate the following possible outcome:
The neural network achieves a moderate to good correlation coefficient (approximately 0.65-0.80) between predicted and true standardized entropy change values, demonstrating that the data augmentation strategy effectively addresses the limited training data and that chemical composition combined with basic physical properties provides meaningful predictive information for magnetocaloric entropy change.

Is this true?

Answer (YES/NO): NO